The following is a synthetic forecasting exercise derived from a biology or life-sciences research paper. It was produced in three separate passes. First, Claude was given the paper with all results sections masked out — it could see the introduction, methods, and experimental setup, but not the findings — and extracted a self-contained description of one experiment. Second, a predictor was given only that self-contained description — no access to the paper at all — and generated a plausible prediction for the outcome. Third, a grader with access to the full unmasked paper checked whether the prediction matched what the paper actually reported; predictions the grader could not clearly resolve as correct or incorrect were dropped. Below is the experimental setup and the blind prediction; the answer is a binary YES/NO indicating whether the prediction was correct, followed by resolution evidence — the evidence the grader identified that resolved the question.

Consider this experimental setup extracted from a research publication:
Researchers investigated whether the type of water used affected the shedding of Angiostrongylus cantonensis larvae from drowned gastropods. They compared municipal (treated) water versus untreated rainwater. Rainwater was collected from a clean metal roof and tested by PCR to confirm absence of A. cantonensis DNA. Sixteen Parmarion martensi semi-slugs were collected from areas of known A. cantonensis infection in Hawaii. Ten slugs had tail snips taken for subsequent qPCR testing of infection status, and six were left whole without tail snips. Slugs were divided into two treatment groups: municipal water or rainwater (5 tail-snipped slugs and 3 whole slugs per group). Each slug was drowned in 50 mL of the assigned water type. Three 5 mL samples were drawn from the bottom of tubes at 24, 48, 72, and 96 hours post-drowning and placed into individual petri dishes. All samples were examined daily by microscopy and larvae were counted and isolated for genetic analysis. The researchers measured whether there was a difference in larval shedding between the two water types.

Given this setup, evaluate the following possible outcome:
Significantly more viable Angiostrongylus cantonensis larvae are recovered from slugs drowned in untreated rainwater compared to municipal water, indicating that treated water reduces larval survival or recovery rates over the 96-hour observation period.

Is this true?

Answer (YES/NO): NO